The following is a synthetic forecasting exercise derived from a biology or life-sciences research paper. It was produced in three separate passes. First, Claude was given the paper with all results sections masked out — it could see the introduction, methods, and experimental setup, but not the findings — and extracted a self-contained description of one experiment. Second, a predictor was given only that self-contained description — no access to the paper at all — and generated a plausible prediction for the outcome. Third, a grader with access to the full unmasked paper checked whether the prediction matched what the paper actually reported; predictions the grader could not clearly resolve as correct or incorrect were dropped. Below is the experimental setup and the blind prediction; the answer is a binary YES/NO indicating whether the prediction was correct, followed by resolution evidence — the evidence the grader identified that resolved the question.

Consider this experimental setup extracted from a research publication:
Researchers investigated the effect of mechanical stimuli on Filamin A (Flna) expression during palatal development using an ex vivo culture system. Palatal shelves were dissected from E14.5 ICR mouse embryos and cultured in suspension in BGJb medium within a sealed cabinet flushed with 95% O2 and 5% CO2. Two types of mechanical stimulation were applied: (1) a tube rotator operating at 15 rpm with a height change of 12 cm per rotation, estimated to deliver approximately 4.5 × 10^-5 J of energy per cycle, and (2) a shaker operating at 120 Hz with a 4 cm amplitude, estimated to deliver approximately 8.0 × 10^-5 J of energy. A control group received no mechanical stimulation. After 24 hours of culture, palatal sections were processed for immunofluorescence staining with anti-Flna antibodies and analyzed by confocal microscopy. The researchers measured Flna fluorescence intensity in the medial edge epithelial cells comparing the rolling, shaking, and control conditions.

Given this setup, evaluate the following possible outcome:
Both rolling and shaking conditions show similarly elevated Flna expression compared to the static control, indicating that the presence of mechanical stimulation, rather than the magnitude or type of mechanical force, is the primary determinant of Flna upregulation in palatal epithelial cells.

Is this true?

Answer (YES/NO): NO